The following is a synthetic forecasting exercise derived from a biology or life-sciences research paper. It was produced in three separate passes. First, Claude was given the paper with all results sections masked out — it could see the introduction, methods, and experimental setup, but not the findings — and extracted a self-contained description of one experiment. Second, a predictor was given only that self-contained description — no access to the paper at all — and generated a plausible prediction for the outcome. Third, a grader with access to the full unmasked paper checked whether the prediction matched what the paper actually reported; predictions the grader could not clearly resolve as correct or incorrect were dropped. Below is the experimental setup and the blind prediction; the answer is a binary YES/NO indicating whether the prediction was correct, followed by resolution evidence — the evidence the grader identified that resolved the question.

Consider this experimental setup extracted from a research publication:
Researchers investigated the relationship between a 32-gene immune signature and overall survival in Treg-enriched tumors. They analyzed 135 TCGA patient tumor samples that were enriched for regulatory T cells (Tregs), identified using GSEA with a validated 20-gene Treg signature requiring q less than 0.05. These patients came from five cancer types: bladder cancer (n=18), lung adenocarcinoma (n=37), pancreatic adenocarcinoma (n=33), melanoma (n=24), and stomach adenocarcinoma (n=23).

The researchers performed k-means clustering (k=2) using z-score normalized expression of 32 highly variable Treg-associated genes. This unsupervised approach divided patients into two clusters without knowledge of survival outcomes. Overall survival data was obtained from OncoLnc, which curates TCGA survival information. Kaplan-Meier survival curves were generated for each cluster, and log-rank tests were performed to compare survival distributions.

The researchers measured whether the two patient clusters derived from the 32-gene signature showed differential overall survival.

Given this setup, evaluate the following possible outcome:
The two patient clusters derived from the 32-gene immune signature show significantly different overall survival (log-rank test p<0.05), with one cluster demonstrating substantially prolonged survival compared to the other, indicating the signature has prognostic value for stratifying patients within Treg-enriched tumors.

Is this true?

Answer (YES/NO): YES